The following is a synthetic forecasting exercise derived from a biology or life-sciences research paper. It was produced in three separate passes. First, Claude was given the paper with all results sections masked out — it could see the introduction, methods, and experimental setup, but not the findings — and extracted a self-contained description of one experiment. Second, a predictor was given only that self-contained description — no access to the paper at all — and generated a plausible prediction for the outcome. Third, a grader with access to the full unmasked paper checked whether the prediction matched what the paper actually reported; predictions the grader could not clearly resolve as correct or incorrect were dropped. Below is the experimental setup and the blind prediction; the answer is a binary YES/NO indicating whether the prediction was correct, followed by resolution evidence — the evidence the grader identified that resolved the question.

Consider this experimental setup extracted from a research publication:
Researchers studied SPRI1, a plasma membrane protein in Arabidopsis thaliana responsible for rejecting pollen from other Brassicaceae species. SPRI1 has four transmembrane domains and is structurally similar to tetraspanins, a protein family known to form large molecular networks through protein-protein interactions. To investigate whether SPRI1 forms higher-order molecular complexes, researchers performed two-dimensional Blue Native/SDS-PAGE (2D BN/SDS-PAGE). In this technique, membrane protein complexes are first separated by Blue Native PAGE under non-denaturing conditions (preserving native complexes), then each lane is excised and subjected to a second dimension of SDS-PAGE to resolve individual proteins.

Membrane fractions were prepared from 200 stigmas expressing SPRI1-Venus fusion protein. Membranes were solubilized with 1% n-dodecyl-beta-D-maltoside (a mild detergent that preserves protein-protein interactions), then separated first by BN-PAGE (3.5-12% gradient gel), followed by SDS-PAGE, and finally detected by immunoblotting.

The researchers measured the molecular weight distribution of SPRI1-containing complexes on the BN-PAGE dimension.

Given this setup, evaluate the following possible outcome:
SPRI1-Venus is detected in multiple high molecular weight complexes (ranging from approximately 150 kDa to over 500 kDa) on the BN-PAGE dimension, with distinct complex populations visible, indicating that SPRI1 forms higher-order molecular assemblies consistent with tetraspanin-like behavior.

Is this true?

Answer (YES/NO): NO